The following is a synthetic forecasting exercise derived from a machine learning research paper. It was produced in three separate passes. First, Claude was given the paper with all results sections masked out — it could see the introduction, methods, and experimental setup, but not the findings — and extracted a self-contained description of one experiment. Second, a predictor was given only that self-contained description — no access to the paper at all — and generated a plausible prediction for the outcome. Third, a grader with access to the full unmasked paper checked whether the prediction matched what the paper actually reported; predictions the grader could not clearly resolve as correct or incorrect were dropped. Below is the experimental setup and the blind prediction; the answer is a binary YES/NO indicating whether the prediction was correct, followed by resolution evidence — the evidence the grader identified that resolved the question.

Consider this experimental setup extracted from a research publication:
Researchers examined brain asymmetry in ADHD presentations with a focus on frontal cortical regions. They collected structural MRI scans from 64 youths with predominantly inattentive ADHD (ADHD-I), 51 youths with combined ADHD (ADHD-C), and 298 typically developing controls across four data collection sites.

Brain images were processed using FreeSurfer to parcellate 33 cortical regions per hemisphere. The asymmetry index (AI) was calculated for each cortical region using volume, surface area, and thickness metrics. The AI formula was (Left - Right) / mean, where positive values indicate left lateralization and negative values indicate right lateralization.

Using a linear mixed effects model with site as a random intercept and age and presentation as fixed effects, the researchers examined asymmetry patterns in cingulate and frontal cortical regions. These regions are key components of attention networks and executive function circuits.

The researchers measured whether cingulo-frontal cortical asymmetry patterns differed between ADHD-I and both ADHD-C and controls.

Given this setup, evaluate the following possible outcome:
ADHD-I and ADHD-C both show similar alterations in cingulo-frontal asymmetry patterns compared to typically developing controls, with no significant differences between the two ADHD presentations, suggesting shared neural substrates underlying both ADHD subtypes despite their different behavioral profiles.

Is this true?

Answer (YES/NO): NO